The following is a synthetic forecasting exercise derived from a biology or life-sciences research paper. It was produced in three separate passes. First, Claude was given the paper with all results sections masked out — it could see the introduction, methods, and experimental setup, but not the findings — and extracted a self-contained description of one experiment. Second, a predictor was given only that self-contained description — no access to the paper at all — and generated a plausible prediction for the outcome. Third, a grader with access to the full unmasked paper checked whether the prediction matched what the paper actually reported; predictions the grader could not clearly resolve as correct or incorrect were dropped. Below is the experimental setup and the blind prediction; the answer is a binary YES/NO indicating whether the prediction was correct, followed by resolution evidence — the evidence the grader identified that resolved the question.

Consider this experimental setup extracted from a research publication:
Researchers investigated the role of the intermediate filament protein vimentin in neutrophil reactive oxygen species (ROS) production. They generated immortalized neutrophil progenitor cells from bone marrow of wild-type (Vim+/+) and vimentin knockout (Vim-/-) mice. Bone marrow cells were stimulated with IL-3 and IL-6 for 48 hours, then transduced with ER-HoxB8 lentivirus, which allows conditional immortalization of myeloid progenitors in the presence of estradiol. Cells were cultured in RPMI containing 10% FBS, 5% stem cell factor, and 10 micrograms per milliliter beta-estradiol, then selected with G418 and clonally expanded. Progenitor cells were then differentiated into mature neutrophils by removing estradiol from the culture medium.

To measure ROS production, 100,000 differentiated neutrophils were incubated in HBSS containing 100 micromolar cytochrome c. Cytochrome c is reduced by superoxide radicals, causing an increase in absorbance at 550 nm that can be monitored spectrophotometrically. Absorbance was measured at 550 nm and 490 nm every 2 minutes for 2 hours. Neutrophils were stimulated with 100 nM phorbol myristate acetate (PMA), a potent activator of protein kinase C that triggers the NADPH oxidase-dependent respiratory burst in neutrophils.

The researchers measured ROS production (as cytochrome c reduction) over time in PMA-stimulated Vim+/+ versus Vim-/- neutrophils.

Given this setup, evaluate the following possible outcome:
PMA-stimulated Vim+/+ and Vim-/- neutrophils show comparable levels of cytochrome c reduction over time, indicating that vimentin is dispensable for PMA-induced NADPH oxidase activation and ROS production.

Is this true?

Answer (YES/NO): YES